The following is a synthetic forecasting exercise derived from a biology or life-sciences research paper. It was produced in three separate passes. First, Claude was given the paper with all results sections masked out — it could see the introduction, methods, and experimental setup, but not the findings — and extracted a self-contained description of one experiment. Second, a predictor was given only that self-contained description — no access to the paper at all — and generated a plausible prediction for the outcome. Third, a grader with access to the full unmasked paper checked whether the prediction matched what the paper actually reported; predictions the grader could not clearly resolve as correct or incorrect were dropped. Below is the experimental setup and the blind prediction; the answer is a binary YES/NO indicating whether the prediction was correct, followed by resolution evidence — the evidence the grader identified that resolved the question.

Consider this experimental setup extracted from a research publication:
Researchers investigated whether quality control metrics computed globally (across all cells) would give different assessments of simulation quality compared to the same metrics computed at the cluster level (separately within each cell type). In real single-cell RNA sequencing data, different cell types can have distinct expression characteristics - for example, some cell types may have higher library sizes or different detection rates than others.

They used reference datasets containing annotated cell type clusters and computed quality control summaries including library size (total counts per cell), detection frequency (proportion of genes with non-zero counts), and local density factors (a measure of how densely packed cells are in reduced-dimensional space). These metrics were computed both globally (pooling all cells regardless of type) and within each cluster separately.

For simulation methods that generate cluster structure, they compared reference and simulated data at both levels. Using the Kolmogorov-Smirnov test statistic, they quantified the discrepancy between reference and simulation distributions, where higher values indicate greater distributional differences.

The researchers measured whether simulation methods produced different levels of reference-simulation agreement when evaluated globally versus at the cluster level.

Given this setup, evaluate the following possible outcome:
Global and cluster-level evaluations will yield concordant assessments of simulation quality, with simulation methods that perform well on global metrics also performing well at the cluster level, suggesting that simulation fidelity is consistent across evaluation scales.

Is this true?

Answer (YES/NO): NO